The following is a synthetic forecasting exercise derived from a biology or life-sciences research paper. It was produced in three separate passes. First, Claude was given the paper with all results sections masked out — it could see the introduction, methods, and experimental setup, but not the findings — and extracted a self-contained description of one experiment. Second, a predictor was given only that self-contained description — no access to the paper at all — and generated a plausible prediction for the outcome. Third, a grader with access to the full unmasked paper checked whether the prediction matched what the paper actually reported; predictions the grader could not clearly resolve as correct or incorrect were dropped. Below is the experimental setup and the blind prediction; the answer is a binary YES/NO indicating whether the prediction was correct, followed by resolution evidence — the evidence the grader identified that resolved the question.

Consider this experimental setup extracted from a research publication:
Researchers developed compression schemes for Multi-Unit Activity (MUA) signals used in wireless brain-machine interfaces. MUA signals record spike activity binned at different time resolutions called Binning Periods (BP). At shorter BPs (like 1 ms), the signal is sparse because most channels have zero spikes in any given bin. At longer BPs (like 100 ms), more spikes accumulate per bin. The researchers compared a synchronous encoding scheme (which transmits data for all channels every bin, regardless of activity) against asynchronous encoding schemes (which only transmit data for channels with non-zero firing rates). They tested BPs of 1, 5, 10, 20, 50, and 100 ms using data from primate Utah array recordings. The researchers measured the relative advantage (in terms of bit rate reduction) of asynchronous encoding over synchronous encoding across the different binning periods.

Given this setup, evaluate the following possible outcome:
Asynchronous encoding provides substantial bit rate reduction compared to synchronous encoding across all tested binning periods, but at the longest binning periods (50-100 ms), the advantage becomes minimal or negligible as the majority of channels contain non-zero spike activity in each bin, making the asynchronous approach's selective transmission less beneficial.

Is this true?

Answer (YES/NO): NO